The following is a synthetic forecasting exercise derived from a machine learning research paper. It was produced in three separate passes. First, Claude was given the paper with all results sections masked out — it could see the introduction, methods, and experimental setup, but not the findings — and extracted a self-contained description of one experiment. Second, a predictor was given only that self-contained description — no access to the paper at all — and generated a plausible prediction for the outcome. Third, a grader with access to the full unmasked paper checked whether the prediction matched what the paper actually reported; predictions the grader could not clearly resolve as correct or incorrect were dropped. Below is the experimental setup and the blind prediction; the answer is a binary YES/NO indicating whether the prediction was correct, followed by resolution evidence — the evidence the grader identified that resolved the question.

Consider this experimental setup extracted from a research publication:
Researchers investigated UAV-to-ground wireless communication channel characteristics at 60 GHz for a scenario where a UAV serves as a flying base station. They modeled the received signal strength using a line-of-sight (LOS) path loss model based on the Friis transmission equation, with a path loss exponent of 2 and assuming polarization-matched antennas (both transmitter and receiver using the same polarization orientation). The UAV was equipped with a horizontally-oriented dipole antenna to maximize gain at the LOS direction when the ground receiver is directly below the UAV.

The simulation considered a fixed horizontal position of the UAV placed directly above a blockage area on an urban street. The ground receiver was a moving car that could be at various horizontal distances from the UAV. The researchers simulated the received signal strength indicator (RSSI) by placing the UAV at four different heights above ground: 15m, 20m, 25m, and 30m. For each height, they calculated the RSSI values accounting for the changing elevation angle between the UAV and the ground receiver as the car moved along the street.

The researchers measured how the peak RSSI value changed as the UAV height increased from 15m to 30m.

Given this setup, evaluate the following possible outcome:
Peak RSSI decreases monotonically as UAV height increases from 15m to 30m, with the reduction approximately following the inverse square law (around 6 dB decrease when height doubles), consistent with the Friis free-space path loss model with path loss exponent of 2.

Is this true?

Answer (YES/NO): YES